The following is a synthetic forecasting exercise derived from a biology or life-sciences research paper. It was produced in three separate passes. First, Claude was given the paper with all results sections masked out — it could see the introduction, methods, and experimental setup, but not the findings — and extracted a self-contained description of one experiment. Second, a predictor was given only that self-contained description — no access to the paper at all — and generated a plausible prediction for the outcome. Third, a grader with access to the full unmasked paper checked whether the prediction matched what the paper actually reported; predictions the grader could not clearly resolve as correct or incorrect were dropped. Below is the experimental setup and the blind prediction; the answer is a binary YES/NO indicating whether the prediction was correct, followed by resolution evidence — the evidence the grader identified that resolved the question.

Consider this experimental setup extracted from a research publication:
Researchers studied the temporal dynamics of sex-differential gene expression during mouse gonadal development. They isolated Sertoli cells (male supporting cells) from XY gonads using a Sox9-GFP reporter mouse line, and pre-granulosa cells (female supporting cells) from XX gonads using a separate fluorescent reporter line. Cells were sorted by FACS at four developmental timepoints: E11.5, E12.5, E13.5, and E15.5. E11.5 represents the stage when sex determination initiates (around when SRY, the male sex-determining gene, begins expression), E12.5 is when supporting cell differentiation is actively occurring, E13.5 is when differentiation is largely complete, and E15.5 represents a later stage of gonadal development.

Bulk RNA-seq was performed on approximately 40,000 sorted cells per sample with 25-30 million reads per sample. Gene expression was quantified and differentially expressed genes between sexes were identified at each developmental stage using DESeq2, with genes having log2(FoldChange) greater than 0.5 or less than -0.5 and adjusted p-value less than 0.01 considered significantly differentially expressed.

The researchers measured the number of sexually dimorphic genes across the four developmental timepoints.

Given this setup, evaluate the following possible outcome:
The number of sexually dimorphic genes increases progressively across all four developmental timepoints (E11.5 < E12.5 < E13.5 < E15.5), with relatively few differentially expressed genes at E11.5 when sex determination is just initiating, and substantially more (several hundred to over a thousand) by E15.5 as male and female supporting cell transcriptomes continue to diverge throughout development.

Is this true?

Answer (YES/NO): NO